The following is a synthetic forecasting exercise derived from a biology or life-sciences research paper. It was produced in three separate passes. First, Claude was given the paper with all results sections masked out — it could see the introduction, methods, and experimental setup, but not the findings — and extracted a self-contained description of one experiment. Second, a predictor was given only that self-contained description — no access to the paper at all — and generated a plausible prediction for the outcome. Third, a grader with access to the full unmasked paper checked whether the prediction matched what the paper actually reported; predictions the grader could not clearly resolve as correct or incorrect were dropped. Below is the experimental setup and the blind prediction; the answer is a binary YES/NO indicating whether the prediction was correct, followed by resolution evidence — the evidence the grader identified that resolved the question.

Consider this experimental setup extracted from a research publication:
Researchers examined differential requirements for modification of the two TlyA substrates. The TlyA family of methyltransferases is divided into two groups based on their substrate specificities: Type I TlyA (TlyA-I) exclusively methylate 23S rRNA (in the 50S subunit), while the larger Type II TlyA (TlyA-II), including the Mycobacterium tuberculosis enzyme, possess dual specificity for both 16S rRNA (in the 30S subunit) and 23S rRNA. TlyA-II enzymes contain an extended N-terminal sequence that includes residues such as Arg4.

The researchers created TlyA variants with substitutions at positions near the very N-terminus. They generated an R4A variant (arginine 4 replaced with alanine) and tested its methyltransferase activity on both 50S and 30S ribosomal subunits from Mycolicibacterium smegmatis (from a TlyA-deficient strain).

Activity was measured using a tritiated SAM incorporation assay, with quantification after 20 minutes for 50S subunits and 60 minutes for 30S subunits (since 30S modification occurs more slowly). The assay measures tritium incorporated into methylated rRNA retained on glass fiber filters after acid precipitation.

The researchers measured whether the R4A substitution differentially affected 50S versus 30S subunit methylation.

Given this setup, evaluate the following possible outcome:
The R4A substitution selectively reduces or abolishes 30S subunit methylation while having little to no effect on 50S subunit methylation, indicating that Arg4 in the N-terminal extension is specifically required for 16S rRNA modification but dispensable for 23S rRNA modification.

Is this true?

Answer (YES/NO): NO